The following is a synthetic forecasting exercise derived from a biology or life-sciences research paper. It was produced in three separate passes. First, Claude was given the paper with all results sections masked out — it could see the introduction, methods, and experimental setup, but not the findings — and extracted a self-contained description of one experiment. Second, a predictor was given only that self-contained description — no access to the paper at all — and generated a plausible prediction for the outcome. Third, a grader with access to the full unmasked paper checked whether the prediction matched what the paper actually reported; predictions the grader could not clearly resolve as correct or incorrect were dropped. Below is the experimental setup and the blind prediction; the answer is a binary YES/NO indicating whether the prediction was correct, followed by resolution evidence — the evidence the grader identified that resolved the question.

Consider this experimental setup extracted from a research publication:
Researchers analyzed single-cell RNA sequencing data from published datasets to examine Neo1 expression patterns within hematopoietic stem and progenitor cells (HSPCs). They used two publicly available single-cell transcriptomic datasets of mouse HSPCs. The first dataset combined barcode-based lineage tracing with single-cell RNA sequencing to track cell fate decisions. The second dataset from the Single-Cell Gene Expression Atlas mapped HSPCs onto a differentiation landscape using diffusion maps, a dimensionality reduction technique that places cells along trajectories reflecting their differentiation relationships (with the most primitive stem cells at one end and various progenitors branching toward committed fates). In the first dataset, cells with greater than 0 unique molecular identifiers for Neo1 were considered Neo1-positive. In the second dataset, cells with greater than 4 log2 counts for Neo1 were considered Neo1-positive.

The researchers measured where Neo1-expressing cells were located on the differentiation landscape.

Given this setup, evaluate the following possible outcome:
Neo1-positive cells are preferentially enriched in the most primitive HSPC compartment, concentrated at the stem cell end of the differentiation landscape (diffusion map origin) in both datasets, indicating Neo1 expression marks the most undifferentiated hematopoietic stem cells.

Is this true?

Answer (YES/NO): YES